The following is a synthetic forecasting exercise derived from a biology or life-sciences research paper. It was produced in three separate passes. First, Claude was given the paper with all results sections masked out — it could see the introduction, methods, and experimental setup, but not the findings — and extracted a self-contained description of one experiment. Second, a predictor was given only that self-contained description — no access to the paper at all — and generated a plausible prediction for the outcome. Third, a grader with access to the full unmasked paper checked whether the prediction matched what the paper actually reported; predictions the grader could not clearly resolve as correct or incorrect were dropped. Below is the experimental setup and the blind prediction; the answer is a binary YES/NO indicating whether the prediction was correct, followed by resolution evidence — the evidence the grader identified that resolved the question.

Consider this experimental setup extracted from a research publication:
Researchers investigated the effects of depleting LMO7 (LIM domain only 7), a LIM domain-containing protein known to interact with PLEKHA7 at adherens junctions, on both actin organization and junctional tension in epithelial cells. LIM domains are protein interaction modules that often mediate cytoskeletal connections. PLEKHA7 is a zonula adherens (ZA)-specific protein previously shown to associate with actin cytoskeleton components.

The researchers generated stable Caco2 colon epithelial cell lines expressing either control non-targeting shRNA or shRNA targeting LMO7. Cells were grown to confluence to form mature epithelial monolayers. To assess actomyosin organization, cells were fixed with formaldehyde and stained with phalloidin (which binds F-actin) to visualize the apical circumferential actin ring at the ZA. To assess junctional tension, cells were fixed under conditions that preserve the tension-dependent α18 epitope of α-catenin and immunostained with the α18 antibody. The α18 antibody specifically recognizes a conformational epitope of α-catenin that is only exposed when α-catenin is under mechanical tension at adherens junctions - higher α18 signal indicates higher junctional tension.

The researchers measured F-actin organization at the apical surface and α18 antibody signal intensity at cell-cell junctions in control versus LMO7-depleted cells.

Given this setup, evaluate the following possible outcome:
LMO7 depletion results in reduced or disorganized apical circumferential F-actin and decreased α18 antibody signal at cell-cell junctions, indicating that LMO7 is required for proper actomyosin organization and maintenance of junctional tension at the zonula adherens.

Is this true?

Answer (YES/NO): YES